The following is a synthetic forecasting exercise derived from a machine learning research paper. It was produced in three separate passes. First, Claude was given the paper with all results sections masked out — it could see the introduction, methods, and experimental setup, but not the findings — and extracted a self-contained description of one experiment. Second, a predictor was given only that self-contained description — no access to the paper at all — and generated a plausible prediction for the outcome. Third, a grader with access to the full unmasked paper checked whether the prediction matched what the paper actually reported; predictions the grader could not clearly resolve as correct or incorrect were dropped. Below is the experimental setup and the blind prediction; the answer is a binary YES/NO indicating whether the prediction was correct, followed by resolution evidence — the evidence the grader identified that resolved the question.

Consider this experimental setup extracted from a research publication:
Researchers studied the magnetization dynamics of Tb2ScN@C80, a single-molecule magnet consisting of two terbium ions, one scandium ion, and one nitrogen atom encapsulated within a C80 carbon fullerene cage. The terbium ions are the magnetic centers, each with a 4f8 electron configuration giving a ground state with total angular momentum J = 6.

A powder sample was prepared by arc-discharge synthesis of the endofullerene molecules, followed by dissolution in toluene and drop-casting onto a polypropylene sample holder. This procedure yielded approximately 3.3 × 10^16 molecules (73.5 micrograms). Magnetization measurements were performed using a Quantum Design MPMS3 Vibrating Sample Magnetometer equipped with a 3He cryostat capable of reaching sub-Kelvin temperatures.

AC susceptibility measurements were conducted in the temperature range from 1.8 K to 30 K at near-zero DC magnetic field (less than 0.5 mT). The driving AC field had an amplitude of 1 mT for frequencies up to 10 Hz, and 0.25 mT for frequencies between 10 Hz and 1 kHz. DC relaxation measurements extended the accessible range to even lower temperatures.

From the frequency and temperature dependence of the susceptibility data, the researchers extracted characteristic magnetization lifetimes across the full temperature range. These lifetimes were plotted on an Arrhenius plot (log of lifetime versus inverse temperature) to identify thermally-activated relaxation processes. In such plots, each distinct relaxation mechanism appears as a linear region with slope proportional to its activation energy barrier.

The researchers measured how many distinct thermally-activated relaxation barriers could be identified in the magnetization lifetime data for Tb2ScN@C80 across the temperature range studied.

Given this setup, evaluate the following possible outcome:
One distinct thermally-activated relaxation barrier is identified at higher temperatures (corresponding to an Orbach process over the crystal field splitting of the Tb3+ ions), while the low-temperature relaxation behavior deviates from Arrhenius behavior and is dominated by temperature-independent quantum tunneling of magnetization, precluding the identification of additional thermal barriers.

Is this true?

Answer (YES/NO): NO